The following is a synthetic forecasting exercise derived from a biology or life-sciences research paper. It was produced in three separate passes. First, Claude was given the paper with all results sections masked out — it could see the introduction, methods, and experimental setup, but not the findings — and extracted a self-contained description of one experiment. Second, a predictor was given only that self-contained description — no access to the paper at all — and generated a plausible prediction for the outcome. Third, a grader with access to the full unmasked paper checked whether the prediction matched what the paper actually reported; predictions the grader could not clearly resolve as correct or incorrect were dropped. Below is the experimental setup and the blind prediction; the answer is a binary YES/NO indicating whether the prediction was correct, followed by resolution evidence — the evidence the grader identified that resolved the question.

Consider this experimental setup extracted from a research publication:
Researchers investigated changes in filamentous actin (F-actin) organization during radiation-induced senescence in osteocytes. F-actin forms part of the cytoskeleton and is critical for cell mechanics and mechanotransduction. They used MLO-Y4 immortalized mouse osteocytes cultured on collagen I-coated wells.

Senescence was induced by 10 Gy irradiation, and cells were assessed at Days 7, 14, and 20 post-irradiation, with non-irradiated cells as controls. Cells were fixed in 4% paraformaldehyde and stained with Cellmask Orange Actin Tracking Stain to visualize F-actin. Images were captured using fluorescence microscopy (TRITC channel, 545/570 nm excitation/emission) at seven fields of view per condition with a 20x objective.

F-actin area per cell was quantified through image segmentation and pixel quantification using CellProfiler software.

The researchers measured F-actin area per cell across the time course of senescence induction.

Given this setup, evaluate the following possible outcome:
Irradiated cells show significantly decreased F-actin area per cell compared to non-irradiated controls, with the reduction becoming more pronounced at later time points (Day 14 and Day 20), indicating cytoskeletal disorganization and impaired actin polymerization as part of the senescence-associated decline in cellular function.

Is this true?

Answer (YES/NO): NO